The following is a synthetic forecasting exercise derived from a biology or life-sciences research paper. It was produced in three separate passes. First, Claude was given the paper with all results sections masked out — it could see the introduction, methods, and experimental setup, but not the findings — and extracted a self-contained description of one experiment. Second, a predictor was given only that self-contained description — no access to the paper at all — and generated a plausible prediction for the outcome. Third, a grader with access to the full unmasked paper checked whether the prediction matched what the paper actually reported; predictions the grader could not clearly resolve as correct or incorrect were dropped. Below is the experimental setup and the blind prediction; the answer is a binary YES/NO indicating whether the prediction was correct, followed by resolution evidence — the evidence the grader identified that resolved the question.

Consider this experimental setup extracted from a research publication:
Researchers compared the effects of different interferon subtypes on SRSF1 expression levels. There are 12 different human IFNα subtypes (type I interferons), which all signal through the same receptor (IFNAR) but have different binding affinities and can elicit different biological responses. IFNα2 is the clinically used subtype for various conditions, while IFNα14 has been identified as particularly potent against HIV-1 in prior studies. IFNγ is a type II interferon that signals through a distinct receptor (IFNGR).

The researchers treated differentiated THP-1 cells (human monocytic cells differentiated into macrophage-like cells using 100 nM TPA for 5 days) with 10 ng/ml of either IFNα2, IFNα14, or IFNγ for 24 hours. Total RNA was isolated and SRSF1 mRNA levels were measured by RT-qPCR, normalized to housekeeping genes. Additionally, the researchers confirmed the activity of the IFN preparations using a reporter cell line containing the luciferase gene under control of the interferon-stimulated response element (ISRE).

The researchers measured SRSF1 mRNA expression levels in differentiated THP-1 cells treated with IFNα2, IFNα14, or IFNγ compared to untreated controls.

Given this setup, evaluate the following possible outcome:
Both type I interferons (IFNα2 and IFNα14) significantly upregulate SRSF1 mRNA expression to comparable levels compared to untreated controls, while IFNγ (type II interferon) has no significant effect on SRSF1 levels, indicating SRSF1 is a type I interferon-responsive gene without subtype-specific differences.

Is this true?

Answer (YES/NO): NO